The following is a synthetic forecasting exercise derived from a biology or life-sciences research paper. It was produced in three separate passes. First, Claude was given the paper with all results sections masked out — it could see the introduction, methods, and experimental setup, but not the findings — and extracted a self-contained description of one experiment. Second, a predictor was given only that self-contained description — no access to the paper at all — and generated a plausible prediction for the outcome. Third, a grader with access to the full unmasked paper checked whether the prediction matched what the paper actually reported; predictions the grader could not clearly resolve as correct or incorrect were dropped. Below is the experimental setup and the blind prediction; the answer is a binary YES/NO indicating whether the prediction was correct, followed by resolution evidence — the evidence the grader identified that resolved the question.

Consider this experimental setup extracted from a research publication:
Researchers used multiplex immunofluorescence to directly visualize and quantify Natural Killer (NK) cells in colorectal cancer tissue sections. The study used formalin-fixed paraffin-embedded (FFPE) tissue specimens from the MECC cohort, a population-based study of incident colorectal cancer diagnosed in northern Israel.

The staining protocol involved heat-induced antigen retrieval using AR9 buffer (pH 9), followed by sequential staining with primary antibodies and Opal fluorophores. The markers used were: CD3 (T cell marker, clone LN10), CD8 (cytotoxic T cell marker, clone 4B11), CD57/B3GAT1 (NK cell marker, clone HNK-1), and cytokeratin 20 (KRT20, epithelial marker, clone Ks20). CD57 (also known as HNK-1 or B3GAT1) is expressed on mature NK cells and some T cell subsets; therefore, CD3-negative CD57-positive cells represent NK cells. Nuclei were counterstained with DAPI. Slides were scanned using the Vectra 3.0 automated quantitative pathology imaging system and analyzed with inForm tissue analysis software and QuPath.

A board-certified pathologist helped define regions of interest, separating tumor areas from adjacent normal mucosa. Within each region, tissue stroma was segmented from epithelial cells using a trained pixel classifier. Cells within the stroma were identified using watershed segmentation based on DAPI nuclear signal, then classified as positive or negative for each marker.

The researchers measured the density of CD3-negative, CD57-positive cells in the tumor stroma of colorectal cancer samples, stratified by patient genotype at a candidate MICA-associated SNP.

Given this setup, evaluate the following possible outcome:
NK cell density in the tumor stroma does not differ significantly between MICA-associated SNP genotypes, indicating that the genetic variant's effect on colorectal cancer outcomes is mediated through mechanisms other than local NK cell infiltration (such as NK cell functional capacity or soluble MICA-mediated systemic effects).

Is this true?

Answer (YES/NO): NO